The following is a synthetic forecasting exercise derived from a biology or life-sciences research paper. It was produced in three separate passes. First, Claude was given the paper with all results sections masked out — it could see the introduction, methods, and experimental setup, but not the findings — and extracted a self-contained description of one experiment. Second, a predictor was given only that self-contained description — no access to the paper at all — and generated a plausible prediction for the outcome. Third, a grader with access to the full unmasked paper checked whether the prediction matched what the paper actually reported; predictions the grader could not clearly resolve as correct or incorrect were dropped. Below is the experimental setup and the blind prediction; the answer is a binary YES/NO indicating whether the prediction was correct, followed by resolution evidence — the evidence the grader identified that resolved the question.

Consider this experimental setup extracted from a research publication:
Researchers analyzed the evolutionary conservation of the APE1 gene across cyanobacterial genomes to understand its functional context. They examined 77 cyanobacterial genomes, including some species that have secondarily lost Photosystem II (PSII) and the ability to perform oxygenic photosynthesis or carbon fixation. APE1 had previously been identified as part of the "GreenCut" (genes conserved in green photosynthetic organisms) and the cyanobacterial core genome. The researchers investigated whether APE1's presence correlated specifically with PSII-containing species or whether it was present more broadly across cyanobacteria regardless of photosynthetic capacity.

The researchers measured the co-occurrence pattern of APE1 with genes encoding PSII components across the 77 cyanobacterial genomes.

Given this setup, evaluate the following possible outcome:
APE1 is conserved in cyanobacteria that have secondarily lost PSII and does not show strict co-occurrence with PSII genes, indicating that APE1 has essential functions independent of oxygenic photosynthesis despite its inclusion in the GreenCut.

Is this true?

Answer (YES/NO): NO